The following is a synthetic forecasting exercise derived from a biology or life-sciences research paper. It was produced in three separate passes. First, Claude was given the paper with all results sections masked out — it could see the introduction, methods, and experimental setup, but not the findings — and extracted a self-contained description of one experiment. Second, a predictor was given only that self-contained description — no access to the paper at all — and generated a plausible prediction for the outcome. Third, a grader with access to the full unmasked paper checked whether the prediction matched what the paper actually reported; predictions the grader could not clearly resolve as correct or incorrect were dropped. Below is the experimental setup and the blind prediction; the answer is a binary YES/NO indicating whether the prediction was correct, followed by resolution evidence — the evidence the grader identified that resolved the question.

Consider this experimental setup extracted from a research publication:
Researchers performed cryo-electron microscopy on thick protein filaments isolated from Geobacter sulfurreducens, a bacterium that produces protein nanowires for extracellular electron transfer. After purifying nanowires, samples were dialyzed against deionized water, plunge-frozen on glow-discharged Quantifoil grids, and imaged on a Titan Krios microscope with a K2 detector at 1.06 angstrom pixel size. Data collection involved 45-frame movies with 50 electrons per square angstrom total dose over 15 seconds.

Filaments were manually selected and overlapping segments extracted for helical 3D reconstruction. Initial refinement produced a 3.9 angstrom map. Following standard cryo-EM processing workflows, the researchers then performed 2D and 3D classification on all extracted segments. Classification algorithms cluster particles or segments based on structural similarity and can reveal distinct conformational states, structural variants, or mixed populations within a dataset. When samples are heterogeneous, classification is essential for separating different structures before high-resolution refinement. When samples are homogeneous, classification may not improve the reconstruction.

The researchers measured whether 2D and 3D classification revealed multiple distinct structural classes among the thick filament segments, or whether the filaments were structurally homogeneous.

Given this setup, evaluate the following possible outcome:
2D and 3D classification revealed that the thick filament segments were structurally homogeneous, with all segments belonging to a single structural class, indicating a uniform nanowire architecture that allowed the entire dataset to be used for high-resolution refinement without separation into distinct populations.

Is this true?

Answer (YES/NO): YES